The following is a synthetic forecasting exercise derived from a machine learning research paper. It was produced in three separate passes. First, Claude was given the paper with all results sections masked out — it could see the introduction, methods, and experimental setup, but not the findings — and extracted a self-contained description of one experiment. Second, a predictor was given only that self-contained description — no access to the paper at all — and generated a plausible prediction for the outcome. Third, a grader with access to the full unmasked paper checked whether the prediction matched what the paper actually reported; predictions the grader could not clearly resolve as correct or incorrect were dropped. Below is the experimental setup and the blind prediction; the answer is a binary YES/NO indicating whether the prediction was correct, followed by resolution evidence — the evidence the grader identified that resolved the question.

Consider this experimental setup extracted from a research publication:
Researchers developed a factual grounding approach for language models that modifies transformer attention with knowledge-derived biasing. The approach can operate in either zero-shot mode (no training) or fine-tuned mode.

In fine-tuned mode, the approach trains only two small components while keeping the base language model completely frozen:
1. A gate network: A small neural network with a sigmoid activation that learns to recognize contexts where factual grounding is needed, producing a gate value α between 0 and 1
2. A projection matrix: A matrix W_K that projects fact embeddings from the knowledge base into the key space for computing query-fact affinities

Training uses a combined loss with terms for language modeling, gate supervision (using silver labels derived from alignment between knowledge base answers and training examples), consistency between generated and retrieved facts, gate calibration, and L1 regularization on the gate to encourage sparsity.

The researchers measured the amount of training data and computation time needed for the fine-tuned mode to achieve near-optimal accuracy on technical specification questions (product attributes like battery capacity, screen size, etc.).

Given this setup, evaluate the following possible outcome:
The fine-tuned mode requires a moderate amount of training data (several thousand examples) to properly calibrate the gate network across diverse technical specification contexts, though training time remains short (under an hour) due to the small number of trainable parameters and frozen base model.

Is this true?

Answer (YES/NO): NO